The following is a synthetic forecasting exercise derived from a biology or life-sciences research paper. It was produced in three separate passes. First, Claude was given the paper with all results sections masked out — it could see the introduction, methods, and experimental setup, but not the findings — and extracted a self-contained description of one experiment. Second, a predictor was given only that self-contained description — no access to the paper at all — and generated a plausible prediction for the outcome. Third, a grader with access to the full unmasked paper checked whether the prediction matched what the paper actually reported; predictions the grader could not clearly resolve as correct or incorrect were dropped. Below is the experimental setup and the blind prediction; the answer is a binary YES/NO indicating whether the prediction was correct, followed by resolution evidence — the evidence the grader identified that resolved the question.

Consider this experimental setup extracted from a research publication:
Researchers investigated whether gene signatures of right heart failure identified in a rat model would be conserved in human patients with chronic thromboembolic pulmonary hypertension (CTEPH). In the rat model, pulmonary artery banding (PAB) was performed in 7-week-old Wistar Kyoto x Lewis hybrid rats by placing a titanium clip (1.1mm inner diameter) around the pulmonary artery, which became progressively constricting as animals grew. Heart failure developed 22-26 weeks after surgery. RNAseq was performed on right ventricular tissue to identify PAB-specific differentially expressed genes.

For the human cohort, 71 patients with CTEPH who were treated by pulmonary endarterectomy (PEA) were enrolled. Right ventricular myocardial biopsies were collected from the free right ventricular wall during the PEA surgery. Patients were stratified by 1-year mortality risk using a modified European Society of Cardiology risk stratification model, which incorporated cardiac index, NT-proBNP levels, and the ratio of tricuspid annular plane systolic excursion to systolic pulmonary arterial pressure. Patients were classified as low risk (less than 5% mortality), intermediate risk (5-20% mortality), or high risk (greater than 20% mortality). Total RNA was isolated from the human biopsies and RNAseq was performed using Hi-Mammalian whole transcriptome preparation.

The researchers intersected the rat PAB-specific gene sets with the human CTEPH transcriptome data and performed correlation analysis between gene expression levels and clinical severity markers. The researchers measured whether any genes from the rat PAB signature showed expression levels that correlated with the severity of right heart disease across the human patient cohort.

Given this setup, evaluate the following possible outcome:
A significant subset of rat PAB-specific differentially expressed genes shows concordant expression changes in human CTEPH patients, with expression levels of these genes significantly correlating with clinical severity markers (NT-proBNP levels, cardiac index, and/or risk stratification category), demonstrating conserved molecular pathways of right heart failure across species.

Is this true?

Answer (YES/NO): YES